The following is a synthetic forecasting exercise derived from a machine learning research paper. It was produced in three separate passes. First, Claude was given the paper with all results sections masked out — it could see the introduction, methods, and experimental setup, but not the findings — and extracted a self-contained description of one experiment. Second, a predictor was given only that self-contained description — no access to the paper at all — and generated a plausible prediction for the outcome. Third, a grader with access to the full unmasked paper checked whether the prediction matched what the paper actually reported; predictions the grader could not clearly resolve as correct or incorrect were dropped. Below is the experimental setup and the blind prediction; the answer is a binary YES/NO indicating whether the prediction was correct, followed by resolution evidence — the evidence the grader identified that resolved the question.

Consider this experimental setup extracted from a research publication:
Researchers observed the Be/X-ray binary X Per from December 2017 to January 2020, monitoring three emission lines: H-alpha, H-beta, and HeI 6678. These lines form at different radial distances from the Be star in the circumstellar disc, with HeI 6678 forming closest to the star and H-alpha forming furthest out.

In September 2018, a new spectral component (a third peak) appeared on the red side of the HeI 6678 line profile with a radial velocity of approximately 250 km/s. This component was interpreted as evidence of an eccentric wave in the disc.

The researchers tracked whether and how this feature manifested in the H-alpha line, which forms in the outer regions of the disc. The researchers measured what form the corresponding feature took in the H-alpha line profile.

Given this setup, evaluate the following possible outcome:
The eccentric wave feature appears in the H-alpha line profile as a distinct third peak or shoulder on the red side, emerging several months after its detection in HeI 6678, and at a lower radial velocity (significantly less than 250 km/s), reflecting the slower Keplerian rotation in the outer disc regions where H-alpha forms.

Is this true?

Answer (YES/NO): YES